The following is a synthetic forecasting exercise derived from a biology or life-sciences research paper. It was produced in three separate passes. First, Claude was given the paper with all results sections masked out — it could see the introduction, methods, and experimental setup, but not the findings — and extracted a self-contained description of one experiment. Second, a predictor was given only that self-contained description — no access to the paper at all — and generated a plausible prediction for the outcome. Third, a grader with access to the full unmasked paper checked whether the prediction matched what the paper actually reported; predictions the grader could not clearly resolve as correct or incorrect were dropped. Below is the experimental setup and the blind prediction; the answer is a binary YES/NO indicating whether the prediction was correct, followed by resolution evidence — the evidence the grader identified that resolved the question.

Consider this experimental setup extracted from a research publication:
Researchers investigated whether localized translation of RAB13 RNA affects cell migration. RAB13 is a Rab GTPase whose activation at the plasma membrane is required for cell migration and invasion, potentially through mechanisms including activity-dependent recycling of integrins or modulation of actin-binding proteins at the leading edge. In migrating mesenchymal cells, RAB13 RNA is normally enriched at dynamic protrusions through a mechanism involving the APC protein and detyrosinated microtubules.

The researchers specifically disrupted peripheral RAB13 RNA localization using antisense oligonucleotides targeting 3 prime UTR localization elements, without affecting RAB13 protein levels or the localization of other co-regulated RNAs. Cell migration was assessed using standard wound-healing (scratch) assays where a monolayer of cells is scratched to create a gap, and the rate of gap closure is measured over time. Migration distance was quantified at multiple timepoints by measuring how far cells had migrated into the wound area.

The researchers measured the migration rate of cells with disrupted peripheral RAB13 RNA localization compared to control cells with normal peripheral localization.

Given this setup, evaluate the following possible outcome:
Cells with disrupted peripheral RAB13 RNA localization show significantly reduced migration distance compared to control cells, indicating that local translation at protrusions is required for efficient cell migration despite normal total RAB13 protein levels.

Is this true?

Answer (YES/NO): YES